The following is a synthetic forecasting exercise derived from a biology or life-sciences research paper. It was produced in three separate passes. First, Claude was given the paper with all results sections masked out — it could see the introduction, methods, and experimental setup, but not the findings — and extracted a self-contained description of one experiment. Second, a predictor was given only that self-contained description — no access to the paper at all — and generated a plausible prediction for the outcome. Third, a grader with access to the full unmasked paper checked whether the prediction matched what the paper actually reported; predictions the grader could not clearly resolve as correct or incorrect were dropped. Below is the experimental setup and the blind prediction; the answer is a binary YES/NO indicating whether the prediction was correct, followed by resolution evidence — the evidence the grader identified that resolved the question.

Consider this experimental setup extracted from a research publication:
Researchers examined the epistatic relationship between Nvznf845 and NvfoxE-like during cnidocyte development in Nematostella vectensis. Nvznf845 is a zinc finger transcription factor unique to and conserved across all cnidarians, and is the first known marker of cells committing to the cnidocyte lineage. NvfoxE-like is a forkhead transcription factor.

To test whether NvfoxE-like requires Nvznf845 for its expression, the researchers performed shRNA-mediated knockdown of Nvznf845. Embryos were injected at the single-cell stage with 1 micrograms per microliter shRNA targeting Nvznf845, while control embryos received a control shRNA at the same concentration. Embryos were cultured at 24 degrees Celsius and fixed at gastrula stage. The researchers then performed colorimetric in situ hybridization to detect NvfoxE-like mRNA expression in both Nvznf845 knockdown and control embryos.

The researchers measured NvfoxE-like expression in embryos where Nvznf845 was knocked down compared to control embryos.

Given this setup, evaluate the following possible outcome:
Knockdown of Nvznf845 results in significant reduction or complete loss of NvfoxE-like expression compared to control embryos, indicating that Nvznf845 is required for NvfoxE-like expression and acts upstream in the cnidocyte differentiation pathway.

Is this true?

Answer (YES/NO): NO